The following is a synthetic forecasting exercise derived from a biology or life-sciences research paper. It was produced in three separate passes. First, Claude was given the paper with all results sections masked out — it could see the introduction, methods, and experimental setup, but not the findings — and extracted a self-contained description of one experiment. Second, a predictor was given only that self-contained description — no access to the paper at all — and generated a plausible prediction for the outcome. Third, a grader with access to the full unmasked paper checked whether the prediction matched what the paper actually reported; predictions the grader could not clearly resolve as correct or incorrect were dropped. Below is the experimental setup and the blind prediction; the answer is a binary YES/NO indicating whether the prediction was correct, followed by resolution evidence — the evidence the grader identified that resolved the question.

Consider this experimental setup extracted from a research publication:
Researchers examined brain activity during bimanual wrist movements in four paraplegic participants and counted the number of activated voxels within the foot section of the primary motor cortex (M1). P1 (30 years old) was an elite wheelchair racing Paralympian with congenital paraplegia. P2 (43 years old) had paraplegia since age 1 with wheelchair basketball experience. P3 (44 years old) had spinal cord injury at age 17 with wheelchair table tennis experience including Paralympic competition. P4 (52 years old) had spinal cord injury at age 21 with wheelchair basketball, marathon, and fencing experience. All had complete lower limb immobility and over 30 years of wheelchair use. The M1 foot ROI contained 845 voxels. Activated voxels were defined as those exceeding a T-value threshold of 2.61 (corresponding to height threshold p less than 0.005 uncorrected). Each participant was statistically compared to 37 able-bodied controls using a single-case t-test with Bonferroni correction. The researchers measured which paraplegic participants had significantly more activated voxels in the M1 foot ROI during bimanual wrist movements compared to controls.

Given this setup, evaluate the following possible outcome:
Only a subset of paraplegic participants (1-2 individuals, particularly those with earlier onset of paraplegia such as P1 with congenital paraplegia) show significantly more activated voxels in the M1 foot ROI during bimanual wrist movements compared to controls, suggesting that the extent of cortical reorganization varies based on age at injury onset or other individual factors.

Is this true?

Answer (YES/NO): NO